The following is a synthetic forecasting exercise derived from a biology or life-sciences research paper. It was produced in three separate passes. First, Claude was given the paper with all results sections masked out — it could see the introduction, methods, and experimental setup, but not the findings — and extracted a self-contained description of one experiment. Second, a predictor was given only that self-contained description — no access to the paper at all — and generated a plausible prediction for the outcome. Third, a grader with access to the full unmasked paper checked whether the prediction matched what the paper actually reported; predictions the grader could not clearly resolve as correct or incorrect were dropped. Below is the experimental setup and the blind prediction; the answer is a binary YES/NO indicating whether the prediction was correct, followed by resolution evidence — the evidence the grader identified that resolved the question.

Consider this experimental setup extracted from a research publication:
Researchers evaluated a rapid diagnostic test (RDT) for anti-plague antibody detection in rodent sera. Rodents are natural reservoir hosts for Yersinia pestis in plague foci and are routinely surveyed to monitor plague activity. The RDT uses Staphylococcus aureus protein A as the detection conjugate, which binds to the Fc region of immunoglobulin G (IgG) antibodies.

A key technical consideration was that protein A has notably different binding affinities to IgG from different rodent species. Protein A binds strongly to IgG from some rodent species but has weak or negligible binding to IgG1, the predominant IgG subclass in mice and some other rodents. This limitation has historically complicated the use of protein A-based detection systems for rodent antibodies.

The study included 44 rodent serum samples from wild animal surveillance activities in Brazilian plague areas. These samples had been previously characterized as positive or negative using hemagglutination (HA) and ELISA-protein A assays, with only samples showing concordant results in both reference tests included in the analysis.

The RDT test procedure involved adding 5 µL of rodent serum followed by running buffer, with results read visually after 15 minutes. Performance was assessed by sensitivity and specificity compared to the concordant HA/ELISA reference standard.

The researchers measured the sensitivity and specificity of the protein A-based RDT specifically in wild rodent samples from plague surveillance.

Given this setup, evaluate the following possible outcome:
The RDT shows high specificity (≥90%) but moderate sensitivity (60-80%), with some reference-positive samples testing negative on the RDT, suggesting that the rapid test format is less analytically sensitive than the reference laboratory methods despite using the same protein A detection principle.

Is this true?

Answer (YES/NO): NO